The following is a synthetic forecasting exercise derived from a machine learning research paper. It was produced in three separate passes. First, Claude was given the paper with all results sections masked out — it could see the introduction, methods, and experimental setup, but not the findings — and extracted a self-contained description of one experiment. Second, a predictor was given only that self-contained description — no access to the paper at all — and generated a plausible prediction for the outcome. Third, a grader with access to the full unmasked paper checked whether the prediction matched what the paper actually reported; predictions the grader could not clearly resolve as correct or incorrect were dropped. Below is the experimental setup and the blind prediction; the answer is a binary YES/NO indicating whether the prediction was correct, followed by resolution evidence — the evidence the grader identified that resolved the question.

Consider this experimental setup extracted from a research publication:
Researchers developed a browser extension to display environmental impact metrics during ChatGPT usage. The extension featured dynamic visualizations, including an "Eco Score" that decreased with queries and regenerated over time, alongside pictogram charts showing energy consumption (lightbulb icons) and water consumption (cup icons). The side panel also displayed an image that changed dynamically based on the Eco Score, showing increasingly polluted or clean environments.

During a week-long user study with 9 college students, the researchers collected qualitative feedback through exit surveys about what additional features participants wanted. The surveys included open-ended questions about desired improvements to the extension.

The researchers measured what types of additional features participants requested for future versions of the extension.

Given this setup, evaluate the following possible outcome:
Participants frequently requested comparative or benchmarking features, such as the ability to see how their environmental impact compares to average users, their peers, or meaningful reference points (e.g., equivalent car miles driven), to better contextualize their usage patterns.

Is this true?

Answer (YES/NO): NO